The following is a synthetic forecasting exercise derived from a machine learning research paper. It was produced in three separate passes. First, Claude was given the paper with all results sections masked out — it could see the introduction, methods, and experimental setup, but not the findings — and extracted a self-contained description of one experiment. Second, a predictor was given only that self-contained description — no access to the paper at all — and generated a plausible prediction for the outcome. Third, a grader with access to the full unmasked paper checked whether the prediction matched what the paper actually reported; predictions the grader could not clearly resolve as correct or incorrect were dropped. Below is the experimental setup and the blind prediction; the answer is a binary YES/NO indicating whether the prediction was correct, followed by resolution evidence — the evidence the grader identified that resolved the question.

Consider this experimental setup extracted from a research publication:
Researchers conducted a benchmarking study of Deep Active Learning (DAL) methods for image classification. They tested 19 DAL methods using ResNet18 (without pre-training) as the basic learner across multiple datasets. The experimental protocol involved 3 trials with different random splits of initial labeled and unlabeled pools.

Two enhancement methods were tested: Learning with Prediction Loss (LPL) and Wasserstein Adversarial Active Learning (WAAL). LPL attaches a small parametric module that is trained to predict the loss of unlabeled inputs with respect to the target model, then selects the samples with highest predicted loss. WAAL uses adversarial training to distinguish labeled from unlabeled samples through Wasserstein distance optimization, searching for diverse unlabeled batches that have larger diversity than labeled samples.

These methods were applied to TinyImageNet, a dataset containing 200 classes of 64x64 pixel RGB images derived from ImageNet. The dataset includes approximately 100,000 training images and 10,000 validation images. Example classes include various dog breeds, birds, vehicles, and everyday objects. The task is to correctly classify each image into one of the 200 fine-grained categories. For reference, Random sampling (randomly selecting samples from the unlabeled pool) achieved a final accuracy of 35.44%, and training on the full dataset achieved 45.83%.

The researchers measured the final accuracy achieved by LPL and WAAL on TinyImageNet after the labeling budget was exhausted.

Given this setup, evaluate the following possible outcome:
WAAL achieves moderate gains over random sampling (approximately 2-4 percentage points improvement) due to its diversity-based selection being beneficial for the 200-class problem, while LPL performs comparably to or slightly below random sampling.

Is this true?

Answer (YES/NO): NO